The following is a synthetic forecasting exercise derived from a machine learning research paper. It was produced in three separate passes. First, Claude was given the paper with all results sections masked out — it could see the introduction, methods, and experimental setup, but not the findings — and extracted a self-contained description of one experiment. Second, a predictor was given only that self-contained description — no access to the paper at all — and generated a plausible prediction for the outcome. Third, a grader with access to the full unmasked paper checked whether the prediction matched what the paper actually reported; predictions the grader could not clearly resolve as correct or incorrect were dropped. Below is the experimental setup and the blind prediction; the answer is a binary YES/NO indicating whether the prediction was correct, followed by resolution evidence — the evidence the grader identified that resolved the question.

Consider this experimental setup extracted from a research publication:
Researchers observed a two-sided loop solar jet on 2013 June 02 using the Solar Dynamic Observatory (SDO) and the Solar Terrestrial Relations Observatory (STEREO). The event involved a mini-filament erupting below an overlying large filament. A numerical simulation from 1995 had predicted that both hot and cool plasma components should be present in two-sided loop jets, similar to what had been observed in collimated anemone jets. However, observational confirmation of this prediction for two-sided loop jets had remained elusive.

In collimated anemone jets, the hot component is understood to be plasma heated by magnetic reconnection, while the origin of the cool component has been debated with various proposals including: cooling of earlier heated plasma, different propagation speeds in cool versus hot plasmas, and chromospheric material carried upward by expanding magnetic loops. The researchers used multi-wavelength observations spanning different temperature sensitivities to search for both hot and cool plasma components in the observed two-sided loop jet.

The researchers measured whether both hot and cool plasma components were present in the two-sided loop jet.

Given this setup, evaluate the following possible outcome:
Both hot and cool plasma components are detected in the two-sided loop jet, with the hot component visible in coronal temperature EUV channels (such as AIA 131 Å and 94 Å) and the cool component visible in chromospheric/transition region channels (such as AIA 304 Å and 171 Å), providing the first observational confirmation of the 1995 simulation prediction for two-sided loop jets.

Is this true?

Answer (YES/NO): YES